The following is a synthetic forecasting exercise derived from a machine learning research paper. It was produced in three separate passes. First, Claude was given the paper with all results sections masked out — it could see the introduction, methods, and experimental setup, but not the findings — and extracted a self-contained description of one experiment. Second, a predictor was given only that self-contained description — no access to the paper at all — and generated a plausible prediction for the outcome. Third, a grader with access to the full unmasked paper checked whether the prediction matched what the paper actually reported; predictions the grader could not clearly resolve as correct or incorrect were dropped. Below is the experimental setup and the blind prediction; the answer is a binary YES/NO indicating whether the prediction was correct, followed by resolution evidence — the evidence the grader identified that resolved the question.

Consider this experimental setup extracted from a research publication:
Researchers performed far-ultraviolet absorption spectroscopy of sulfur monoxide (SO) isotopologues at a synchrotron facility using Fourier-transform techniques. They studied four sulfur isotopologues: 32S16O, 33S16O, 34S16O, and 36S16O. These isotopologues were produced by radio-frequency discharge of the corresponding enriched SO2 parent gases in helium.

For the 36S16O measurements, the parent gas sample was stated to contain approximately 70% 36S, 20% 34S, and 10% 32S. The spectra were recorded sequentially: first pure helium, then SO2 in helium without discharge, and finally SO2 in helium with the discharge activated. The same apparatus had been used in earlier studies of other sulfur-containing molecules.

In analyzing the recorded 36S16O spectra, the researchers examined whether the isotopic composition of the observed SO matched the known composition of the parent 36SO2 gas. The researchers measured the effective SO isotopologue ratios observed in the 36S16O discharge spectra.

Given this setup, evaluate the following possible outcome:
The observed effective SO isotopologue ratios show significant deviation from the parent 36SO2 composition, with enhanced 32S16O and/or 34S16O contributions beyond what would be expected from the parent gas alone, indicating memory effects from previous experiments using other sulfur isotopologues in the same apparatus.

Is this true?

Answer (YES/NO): YES